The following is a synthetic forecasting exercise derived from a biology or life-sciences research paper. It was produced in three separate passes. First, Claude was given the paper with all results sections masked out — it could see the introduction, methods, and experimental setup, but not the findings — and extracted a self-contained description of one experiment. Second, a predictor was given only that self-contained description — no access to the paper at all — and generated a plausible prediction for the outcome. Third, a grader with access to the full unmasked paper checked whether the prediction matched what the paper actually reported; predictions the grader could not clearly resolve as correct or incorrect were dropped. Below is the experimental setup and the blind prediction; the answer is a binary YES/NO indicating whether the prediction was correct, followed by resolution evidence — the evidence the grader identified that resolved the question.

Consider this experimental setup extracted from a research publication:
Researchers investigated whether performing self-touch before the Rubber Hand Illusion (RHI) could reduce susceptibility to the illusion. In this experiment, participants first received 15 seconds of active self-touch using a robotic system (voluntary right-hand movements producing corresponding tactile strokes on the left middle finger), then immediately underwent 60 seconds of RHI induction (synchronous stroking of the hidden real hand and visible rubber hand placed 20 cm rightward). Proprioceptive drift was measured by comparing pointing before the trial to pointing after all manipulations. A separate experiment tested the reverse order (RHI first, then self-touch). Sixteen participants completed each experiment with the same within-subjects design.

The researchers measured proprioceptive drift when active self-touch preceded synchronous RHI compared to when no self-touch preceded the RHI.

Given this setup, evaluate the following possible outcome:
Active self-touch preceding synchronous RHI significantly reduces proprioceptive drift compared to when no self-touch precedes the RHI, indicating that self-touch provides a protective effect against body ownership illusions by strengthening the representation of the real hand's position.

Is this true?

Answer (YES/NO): NO